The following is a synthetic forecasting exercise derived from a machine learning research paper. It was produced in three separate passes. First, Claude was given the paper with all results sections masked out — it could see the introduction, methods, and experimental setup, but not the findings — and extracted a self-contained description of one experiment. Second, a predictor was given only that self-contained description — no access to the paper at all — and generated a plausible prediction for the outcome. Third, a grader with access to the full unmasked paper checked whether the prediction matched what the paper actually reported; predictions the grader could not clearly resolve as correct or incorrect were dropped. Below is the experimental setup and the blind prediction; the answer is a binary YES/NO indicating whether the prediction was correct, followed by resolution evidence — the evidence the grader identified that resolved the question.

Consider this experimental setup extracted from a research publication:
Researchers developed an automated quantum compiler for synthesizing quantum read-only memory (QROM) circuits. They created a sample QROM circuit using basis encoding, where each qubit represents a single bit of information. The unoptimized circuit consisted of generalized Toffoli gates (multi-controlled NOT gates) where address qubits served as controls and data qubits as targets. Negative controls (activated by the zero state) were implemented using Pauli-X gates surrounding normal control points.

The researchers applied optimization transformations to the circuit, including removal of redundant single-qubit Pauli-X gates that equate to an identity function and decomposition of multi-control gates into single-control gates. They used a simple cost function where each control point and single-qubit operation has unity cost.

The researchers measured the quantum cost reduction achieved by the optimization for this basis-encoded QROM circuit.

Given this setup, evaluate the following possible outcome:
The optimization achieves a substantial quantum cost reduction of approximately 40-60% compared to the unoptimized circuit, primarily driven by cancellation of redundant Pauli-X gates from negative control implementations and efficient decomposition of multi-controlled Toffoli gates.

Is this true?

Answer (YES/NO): NO